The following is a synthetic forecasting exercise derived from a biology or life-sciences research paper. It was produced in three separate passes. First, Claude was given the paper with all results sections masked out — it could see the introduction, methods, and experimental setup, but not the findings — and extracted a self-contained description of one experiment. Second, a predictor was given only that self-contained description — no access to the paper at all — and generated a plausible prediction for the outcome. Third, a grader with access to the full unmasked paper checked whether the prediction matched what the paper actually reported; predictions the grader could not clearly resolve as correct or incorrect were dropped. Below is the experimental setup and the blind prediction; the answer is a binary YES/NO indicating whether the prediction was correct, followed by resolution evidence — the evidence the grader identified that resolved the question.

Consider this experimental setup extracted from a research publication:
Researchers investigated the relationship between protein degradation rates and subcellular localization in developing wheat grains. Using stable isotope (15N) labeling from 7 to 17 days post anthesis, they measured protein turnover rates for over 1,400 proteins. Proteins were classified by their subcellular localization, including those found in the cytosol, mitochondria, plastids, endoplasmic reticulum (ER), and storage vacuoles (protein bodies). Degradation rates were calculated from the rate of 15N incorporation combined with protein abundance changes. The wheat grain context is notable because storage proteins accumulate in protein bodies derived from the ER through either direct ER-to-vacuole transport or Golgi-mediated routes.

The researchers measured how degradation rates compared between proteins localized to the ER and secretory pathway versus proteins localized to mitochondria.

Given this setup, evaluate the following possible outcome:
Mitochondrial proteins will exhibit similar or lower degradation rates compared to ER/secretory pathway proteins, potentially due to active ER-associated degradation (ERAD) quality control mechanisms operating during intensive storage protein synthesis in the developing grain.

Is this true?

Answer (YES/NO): YES